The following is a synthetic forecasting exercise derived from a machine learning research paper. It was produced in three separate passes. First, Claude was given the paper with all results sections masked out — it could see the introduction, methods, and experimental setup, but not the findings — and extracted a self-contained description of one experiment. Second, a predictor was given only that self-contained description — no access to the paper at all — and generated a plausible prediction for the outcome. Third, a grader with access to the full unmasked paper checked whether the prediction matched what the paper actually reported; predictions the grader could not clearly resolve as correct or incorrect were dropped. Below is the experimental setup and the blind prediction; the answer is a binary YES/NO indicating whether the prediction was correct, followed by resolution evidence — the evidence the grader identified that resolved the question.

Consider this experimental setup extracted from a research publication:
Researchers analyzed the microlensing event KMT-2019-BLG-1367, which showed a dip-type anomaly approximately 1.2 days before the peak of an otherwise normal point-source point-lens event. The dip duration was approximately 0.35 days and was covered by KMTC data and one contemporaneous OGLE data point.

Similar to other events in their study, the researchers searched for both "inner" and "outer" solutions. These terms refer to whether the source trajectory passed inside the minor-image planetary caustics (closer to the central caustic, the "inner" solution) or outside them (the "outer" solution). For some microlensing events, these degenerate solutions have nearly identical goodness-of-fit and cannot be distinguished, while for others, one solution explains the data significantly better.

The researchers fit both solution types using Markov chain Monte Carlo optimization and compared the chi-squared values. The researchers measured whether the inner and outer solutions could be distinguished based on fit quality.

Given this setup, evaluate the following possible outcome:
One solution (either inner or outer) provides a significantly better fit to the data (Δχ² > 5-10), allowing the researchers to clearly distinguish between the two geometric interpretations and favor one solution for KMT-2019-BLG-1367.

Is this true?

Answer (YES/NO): NO